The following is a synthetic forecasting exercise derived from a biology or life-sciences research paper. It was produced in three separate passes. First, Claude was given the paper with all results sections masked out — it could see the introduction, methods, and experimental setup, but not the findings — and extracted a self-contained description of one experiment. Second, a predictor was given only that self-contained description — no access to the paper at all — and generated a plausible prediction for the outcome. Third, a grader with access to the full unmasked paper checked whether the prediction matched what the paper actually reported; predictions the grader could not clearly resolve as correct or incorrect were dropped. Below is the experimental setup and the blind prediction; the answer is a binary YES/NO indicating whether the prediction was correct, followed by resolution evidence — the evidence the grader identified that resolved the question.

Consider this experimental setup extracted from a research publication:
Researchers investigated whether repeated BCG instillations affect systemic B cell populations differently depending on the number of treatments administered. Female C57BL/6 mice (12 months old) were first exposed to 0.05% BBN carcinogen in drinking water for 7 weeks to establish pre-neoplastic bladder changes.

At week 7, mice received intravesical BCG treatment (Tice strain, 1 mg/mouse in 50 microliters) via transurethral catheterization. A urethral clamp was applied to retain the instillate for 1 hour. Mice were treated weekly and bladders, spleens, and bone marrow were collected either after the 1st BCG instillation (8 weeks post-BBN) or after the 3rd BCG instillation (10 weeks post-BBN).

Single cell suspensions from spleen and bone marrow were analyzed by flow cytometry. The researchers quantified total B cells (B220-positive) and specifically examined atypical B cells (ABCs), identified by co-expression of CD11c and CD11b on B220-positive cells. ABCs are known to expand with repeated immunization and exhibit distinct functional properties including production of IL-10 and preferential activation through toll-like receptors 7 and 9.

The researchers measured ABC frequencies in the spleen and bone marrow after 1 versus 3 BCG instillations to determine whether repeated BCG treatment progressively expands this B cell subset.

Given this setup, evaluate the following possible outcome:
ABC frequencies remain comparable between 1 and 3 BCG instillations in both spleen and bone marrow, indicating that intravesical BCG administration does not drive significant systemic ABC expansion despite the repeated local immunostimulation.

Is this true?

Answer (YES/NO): NO